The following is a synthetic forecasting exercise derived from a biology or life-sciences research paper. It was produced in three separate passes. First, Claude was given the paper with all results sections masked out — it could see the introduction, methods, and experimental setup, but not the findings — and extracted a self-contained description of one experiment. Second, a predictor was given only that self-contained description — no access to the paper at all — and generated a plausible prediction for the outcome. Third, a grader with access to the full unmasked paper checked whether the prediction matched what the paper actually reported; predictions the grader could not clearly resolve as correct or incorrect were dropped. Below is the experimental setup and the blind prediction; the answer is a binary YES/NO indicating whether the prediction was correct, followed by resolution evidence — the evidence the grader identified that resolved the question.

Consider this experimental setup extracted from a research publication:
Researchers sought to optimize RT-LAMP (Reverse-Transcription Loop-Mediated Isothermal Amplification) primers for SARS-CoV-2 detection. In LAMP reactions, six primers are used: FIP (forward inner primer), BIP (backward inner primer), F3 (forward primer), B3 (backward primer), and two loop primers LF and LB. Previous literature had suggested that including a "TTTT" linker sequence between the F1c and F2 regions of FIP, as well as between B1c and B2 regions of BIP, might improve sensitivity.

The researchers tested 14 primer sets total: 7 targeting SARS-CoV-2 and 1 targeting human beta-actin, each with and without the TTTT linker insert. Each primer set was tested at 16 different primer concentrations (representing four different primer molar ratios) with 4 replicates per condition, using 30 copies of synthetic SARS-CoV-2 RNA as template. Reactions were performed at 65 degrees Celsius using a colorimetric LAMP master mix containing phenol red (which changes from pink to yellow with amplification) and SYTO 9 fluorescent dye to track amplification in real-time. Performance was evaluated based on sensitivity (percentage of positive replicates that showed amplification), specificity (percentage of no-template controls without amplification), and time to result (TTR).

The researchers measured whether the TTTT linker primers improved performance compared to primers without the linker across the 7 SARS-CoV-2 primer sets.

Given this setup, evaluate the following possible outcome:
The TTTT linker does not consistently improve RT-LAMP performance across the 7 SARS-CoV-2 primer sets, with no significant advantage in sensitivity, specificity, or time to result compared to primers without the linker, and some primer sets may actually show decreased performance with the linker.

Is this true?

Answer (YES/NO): YES